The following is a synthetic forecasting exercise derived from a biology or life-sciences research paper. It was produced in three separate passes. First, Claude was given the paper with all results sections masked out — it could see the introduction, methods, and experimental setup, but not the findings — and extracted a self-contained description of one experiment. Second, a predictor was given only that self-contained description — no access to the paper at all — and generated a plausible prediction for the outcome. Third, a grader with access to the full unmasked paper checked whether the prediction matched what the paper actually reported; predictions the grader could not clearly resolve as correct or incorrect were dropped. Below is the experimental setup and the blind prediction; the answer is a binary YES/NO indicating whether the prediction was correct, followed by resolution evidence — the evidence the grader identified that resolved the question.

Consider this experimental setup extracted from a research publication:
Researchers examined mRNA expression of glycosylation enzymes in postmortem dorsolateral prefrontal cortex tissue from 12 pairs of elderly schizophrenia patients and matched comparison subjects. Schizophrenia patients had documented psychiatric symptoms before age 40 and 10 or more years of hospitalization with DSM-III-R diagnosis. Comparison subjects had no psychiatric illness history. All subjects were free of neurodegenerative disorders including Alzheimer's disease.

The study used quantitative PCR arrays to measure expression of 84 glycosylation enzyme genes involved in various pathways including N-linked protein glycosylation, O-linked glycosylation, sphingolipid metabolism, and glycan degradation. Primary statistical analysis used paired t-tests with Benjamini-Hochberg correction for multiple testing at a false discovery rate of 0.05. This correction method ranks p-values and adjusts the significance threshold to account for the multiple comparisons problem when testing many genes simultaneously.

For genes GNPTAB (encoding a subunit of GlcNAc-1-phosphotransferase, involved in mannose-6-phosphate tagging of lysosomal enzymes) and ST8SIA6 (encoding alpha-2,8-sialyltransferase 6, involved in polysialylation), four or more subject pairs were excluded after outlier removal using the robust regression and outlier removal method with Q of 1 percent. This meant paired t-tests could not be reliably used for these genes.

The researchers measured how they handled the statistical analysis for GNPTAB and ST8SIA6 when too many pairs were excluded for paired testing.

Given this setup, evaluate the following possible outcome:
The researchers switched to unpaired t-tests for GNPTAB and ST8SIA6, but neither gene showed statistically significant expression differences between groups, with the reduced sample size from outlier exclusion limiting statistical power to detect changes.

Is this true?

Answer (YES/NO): NO